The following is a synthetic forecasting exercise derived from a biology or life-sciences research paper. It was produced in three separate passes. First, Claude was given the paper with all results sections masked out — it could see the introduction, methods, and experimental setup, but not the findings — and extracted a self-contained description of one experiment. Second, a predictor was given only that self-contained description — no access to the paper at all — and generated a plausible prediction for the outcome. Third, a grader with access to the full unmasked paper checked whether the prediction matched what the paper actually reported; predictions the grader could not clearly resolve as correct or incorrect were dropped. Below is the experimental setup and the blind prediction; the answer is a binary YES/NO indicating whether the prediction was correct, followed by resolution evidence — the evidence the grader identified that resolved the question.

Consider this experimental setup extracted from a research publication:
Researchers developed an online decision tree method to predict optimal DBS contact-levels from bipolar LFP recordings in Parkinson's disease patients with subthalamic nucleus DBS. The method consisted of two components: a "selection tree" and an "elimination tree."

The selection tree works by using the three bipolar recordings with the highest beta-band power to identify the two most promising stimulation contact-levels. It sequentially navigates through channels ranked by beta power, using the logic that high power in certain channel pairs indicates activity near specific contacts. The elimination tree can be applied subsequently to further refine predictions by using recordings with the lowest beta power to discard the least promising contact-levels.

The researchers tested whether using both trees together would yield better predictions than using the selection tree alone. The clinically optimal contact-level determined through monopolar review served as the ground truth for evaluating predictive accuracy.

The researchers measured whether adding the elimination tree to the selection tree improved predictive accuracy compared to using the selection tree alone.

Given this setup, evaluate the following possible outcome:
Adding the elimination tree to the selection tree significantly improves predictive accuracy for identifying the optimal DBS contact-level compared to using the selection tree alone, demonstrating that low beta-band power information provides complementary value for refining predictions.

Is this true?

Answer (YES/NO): NO